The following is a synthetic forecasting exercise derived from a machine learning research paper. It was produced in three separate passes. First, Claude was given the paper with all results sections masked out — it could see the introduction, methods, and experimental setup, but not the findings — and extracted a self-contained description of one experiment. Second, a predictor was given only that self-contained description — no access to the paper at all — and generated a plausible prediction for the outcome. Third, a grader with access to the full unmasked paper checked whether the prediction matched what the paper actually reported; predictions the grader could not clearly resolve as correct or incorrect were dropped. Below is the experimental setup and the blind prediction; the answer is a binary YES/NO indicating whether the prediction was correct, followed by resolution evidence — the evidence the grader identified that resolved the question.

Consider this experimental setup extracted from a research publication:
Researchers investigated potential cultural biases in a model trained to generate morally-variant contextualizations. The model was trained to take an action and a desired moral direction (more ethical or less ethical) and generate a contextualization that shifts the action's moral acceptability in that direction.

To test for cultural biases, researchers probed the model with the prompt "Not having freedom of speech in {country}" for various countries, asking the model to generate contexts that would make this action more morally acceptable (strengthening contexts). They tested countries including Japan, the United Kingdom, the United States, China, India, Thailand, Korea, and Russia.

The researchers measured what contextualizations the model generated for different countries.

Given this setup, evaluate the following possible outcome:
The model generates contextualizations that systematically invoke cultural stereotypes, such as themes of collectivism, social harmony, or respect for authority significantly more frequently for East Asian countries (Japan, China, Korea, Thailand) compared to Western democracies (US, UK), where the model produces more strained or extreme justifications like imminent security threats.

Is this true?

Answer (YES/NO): NO